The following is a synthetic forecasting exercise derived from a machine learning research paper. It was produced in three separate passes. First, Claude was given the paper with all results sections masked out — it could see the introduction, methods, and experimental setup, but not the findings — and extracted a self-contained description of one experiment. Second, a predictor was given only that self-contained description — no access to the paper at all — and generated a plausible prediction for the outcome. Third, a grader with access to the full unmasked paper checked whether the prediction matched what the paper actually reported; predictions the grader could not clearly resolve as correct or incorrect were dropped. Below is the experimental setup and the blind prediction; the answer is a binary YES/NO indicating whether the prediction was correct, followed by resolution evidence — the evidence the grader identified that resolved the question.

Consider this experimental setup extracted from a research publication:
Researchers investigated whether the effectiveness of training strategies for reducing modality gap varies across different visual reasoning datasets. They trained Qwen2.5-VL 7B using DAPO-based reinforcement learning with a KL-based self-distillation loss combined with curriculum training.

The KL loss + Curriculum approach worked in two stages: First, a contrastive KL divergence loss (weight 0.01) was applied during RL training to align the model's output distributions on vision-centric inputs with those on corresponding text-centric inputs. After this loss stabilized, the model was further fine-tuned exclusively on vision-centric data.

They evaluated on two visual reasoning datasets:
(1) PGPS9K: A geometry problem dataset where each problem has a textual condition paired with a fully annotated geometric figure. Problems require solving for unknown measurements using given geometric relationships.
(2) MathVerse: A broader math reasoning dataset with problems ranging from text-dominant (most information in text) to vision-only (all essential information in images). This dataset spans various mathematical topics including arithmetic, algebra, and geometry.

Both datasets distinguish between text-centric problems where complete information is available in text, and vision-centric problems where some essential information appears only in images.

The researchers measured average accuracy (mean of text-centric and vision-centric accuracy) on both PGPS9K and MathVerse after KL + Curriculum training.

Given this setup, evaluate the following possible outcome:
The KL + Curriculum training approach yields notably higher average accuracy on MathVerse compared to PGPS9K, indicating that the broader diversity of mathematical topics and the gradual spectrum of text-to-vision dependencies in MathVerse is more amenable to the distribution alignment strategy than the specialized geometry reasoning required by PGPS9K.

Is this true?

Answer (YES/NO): NO